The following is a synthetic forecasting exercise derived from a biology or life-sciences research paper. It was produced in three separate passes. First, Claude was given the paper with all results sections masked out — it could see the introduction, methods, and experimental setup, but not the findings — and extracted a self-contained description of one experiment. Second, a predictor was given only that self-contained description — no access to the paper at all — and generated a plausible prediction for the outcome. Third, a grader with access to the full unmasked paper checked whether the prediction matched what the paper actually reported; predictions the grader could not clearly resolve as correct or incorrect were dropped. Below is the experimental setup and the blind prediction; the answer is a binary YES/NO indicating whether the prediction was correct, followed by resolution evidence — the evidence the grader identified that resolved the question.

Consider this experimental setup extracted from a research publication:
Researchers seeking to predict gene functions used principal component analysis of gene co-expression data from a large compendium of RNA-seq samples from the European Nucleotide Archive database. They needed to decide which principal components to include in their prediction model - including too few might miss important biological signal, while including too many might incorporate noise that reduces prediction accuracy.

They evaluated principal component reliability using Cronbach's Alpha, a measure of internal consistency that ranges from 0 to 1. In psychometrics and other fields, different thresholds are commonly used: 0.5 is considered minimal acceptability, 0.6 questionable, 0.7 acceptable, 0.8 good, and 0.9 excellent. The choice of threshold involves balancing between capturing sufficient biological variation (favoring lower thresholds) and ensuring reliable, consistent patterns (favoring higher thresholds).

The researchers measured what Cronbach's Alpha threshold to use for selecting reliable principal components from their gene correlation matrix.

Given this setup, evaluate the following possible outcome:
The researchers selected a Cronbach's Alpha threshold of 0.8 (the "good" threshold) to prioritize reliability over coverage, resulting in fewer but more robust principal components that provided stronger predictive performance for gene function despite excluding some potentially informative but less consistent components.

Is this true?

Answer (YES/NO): NO